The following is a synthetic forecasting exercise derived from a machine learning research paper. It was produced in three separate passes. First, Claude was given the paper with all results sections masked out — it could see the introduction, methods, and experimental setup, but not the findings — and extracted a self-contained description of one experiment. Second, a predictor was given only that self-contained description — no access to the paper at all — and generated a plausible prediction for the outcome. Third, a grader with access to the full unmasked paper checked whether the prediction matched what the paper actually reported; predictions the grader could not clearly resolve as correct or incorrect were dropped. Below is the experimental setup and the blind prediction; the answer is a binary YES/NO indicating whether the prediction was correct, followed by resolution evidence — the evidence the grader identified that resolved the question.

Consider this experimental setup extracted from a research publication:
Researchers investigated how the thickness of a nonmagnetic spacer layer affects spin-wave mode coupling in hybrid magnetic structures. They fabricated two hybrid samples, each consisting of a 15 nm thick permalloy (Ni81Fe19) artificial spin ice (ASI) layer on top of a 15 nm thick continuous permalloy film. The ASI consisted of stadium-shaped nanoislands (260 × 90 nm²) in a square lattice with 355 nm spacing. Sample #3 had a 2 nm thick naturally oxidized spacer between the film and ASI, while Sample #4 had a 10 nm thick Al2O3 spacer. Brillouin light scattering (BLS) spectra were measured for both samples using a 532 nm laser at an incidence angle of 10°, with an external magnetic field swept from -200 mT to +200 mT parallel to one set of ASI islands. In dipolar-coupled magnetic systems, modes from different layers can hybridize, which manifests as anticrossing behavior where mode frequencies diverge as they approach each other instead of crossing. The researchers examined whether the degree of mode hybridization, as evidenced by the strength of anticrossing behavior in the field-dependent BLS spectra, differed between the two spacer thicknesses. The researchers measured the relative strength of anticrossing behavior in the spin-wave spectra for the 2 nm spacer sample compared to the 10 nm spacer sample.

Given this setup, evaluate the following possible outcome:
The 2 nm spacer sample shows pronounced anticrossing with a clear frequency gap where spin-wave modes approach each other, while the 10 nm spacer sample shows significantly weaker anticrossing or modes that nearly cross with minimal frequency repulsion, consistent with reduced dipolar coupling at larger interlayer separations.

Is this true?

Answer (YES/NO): NO